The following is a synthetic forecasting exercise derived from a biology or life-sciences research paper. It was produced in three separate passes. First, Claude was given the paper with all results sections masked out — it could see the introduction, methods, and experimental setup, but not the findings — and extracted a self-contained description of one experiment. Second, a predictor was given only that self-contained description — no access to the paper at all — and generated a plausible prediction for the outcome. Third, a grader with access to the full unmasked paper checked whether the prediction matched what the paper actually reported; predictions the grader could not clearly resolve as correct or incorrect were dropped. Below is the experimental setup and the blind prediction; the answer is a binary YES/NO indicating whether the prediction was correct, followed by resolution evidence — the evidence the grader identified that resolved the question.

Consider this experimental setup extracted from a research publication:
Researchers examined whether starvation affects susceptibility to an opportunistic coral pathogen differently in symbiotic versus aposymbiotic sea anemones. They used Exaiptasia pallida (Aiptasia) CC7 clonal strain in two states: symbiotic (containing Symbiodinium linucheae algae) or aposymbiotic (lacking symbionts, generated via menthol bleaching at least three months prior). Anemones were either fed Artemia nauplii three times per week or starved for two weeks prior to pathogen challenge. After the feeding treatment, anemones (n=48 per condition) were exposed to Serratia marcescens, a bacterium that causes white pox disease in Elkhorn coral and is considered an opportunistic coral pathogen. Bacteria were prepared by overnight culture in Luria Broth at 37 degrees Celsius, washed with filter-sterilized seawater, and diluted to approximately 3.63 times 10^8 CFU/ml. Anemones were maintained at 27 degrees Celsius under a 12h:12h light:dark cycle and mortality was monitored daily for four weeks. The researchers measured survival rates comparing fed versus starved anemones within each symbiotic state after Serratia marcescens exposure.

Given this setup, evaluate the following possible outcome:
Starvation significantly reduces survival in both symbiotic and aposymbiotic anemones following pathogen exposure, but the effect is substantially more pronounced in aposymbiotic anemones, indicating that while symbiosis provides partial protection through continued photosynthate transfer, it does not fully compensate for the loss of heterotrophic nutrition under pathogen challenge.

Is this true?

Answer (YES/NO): NO